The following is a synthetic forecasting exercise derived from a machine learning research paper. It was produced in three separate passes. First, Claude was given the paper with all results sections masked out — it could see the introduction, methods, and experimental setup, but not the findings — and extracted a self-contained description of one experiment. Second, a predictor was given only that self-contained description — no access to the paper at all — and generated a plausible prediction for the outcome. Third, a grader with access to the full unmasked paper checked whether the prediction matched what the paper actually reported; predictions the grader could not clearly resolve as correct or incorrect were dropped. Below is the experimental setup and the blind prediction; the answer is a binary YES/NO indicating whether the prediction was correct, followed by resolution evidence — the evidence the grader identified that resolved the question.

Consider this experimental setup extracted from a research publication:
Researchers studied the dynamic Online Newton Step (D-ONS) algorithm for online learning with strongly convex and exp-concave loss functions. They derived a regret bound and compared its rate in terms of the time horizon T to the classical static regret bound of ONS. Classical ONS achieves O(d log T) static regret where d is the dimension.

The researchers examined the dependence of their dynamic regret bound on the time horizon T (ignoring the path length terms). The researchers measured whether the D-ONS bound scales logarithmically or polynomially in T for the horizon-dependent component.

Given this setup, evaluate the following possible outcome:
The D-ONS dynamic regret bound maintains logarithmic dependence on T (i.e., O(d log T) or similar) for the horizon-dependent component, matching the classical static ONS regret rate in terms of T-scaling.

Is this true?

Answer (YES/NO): YES